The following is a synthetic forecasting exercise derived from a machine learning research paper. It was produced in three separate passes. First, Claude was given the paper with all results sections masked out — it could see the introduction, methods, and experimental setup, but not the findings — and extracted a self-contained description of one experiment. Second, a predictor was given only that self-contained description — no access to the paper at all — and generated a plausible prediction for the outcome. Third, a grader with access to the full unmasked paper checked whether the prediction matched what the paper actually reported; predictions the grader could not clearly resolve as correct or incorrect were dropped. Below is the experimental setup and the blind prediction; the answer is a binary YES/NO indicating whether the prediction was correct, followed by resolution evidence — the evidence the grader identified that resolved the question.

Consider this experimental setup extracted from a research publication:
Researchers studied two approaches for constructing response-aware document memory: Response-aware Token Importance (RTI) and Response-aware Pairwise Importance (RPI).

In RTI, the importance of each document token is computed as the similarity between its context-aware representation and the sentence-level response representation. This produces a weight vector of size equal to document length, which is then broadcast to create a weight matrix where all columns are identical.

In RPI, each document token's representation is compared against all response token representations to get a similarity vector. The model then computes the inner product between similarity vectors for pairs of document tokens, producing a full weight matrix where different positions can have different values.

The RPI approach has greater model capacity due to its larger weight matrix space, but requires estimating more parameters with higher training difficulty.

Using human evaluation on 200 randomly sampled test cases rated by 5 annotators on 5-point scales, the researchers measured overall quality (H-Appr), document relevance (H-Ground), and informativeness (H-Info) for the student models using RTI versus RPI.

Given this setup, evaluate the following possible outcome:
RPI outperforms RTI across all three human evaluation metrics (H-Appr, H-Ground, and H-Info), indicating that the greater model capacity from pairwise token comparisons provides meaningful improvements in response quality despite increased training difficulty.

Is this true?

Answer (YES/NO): NO